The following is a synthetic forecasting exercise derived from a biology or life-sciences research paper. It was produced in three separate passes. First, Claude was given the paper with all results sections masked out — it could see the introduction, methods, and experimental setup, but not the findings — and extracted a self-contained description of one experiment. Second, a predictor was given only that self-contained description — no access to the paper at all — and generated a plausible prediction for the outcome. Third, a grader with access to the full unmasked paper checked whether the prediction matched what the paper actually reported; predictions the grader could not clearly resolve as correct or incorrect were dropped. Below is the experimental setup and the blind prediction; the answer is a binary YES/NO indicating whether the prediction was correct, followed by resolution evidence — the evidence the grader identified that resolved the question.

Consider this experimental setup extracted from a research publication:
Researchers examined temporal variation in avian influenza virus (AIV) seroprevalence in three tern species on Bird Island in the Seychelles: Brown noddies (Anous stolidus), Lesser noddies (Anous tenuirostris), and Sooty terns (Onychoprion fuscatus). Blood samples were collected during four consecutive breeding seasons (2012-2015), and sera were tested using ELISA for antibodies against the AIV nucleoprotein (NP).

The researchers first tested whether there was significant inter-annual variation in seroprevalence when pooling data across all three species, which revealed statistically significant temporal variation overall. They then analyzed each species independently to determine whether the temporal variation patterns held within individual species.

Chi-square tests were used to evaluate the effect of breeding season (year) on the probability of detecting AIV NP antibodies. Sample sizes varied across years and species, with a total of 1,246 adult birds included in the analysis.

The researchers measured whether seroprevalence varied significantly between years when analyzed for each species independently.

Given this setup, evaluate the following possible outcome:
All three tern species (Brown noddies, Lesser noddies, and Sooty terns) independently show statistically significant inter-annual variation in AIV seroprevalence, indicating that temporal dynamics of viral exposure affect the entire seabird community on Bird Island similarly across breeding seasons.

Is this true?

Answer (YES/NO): NO